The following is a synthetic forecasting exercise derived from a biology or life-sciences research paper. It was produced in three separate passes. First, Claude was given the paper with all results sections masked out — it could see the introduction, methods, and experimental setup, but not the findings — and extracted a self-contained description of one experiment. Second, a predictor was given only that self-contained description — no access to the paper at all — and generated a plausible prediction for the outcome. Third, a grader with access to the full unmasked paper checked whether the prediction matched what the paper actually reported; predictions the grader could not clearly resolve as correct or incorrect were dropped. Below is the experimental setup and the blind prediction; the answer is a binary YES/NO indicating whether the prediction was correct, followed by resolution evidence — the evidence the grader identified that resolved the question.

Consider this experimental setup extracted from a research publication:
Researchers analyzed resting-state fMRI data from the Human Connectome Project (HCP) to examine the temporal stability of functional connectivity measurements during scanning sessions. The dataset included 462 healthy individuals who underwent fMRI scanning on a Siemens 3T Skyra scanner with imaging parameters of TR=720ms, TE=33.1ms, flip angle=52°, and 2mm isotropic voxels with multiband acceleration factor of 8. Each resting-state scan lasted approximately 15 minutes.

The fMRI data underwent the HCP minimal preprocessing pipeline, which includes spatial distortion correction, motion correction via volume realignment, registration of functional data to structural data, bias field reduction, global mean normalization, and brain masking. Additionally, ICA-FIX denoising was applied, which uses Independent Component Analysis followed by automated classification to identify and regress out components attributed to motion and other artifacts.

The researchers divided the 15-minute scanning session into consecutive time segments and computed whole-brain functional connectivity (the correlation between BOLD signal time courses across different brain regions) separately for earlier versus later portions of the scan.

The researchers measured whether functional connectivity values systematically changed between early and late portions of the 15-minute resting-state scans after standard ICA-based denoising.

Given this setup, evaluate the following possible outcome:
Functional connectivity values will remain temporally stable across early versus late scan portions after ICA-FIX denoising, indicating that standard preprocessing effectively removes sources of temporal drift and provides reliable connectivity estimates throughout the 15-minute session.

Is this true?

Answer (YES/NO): NO